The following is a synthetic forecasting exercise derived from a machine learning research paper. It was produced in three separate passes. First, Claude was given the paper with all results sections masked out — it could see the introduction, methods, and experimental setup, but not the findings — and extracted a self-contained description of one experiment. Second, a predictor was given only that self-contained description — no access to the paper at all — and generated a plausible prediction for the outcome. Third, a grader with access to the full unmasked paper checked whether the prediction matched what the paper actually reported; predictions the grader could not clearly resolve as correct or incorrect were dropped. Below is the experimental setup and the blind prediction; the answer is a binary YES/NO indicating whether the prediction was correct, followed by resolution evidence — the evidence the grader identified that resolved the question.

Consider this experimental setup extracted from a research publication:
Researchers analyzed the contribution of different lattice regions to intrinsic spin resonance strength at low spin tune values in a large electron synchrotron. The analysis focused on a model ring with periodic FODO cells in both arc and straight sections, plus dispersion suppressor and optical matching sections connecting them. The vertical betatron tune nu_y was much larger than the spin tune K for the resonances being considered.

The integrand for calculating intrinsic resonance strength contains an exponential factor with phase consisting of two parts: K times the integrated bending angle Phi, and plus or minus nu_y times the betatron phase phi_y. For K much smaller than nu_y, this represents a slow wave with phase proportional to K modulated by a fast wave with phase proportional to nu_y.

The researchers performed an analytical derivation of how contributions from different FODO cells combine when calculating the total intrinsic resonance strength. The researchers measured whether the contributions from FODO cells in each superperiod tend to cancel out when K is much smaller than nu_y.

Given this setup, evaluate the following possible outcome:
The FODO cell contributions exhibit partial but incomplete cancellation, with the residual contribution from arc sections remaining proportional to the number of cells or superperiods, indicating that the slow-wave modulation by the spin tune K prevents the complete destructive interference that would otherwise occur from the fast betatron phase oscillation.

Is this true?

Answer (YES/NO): NO